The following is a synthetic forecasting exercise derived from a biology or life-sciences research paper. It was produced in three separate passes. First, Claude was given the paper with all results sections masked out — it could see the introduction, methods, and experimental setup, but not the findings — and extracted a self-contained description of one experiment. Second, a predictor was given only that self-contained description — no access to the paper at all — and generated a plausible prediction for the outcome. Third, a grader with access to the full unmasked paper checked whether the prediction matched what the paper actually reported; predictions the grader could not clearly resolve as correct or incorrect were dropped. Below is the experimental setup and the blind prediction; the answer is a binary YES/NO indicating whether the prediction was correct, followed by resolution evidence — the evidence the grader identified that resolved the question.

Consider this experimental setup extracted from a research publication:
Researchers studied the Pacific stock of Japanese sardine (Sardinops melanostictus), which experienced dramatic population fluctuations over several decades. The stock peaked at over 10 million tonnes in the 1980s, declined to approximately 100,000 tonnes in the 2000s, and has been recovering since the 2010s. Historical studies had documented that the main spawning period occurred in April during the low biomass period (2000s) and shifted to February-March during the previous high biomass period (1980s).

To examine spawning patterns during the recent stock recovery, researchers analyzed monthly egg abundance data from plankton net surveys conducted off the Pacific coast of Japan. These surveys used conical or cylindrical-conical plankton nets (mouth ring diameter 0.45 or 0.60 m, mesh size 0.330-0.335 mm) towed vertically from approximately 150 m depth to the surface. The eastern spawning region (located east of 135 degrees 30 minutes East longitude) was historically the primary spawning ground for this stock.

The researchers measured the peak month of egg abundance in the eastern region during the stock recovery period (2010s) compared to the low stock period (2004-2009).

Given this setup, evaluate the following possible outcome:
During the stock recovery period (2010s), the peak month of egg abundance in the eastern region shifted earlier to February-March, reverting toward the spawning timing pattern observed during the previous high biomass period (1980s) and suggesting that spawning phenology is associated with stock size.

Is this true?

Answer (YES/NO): YES